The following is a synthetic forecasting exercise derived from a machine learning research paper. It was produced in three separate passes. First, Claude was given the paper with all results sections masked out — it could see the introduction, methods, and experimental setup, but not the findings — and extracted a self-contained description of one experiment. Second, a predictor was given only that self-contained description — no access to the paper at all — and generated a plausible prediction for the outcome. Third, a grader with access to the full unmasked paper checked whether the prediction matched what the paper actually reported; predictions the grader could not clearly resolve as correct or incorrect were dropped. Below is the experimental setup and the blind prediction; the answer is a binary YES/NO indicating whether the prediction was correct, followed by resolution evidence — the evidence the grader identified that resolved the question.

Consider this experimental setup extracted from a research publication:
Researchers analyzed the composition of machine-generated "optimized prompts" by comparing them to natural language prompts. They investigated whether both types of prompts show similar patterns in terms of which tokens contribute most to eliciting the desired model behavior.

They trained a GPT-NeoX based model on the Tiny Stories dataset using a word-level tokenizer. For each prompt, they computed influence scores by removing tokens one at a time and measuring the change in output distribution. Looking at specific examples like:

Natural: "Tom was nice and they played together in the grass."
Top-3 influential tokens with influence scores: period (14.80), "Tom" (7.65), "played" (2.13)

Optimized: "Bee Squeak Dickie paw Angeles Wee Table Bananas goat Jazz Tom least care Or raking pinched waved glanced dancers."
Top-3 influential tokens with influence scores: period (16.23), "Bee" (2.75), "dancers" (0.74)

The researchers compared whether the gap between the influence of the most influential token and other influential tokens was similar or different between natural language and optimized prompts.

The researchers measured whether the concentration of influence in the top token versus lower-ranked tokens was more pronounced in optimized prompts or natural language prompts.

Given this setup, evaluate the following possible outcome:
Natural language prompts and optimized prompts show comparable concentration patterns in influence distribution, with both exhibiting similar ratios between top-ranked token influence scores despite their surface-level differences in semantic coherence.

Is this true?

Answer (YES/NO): YES